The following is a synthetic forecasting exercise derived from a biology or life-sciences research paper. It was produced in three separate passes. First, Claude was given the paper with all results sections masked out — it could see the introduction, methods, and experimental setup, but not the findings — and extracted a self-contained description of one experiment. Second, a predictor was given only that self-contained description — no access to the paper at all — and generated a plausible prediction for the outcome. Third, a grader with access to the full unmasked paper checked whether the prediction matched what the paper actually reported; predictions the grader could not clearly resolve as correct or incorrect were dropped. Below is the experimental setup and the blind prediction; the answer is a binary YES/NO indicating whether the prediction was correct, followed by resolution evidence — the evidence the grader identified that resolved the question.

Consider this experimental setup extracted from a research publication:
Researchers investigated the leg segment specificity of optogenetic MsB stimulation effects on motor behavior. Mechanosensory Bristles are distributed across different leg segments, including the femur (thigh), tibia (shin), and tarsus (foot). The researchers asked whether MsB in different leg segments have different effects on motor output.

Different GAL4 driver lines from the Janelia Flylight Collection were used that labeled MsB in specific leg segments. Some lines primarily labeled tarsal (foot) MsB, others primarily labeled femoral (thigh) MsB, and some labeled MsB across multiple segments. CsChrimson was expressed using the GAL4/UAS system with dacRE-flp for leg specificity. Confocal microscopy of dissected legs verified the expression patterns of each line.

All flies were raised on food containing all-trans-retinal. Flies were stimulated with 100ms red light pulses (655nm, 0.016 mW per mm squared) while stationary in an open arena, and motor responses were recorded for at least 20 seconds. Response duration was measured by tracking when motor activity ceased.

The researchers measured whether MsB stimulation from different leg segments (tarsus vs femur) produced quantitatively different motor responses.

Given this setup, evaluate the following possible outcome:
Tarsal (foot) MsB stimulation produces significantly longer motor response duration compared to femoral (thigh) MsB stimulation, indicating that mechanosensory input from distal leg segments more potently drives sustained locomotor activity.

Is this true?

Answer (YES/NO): NO